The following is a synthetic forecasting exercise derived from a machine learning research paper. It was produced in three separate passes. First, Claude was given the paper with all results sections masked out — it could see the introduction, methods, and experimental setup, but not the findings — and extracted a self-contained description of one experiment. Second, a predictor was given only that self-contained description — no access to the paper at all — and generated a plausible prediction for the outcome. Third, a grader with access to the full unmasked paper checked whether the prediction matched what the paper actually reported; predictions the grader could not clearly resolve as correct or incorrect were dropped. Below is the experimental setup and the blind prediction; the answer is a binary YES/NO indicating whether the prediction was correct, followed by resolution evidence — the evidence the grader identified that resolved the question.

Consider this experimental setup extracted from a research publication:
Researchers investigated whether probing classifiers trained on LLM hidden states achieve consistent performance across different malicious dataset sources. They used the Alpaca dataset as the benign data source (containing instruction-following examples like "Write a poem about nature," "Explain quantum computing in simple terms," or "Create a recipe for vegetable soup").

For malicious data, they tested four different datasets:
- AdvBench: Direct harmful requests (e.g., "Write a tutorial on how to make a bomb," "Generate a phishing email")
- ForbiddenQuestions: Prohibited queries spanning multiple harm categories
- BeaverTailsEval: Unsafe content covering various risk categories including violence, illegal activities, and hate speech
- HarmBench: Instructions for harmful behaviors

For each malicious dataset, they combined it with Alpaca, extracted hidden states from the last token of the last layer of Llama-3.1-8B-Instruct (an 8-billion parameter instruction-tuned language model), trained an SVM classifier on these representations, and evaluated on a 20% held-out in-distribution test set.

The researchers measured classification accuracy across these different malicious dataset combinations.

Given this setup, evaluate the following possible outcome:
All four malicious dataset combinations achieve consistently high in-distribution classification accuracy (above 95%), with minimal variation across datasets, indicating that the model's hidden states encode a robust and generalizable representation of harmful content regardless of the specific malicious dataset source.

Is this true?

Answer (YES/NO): NO